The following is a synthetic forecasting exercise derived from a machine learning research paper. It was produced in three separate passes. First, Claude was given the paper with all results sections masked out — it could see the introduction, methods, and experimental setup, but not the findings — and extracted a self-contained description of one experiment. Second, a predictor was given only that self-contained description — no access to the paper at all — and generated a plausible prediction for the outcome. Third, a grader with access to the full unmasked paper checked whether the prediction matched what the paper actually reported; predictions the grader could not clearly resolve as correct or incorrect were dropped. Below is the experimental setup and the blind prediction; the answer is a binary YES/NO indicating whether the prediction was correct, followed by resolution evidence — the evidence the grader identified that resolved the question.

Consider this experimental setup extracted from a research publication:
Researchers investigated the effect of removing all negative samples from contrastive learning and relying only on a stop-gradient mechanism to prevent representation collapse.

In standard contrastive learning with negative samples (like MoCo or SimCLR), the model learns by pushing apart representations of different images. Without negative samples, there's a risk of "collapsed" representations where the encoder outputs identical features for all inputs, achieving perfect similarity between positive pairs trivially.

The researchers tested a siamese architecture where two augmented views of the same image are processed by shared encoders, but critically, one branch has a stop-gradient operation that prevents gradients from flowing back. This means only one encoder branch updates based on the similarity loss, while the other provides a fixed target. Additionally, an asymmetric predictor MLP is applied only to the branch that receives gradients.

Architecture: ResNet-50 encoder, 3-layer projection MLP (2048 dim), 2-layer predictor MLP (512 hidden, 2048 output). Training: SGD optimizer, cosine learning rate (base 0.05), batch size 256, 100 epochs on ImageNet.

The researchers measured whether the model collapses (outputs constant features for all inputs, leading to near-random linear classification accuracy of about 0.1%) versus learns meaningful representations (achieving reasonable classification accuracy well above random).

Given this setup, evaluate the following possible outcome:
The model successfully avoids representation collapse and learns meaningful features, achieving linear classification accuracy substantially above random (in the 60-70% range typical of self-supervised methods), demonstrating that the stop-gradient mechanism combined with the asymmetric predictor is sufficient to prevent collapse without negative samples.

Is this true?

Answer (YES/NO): YES